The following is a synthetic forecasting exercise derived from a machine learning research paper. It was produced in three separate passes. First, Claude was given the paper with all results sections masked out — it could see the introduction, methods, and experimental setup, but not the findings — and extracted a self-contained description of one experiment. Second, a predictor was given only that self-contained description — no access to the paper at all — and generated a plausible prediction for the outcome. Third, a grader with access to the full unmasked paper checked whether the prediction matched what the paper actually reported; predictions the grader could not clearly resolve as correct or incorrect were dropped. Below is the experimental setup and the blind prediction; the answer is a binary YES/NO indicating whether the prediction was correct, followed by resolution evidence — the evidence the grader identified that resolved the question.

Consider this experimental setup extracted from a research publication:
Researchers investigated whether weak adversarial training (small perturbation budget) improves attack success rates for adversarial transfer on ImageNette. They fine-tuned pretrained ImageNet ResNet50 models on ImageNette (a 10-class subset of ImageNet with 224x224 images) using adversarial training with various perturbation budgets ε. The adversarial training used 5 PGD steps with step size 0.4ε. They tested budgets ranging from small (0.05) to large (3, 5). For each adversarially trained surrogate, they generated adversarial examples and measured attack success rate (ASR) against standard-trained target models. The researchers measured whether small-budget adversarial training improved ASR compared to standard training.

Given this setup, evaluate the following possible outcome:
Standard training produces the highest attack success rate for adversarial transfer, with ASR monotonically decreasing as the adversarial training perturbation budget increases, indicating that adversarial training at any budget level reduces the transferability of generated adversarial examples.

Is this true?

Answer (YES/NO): NO